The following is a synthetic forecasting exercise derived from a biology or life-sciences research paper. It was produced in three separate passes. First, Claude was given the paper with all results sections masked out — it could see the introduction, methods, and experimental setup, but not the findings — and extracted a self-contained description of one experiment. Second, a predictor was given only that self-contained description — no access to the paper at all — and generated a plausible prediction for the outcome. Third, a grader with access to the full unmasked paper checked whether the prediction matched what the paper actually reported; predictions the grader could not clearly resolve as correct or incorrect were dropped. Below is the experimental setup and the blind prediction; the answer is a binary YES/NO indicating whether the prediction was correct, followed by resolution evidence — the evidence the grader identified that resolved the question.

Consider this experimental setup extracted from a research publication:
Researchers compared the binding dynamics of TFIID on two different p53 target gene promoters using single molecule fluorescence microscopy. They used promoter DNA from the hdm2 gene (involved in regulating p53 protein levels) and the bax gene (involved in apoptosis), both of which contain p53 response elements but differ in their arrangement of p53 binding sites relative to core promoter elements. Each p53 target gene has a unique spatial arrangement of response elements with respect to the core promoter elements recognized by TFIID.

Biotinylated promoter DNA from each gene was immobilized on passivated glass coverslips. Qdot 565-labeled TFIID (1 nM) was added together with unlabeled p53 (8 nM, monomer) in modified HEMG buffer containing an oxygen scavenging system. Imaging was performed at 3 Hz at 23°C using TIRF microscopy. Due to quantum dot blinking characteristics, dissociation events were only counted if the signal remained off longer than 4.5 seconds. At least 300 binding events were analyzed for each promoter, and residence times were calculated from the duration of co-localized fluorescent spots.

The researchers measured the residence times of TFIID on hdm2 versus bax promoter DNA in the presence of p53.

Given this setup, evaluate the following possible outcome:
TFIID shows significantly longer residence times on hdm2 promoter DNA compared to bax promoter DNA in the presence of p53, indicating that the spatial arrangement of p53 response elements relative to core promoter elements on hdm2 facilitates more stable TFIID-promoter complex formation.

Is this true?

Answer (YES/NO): NO